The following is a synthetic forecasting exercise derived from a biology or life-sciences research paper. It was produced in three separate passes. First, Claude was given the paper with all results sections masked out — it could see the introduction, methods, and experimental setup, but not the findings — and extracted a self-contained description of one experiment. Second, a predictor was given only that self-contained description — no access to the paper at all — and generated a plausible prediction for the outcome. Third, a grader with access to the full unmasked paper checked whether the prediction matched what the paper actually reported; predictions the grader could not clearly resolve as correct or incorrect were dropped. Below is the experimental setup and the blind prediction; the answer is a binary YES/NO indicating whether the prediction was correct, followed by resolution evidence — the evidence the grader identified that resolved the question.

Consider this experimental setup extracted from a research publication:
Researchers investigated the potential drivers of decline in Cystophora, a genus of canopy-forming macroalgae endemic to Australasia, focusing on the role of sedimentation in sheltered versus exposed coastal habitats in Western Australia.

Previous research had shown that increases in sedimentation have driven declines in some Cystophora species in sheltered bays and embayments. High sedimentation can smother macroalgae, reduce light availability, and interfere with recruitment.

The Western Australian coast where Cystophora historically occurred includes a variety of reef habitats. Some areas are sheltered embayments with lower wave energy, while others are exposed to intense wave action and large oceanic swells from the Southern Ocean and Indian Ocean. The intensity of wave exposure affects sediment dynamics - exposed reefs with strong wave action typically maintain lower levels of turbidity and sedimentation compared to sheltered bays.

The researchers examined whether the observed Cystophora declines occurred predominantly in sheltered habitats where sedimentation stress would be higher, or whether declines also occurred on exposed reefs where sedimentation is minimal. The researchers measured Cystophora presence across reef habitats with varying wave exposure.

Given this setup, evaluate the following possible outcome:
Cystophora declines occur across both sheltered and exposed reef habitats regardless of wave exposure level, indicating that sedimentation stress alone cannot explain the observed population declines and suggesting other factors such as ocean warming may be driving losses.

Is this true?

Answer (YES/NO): YES